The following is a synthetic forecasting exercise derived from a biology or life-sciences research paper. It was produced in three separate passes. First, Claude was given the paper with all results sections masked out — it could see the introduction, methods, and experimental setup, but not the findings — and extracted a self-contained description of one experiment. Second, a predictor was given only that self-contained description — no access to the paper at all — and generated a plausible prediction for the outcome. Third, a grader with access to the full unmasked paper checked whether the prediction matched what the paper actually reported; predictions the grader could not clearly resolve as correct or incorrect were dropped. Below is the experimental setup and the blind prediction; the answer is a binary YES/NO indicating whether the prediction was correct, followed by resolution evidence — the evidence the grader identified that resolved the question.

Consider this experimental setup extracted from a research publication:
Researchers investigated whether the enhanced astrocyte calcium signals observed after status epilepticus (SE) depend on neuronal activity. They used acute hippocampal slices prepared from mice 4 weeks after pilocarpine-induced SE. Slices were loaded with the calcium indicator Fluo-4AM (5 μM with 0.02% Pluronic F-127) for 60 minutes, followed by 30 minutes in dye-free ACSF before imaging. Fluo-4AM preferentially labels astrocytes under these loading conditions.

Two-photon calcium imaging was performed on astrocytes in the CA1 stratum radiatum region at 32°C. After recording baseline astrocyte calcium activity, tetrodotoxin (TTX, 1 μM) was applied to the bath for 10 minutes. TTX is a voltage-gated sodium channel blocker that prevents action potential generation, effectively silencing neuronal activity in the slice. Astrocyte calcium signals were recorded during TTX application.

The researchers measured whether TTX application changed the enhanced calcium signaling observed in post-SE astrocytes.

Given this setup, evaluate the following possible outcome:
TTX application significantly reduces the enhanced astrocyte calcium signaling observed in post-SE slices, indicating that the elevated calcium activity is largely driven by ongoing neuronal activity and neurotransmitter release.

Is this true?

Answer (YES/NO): NO